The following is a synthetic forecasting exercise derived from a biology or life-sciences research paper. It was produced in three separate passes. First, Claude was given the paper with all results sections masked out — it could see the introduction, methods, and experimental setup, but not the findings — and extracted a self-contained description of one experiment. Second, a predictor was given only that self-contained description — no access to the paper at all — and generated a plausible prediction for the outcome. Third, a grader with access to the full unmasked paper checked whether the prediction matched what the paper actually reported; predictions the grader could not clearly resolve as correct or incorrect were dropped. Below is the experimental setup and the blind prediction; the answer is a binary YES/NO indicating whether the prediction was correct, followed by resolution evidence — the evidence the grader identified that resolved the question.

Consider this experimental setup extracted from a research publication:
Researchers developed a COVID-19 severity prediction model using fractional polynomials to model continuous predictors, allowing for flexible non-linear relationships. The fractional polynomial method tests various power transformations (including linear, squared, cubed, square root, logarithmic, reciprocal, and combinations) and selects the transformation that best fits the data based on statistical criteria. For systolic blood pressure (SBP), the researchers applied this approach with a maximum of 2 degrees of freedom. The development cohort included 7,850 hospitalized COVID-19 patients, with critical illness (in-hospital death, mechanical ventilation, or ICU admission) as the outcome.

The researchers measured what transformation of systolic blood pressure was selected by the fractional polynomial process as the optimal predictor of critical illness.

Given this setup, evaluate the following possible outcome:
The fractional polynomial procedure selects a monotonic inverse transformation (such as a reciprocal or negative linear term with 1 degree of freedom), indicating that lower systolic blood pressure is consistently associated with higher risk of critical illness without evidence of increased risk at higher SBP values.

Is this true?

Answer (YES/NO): YES